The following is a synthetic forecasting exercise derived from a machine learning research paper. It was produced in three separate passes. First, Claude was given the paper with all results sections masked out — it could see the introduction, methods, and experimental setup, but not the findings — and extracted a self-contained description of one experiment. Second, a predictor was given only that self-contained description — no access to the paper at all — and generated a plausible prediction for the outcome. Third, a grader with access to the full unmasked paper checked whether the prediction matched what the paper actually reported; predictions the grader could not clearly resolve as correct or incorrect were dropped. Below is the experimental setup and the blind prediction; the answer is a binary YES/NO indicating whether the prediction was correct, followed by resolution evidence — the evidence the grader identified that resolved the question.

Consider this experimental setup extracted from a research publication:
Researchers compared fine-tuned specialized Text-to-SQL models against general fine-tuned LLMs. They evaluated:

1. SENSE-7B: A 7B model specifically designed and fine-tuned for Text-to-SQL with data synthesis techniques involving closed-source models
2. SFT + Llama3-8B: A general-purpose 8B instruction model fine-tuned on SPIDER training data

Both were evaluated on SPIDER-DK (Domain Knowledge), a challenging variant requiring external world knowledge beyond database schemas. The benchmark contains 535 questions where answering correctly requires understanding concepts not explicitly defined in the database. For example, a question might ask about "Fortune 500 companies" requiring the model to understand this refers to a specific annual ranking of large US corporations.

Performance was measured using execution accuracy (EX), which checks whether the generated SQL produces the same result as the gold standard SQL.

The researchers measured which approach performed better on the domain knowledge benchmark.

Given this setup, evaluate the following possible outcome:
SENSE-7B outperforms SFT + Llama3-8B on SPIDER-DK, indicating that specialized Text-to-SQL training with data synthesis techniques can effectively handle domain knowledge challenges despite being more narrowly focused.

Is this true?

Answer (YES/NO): YES